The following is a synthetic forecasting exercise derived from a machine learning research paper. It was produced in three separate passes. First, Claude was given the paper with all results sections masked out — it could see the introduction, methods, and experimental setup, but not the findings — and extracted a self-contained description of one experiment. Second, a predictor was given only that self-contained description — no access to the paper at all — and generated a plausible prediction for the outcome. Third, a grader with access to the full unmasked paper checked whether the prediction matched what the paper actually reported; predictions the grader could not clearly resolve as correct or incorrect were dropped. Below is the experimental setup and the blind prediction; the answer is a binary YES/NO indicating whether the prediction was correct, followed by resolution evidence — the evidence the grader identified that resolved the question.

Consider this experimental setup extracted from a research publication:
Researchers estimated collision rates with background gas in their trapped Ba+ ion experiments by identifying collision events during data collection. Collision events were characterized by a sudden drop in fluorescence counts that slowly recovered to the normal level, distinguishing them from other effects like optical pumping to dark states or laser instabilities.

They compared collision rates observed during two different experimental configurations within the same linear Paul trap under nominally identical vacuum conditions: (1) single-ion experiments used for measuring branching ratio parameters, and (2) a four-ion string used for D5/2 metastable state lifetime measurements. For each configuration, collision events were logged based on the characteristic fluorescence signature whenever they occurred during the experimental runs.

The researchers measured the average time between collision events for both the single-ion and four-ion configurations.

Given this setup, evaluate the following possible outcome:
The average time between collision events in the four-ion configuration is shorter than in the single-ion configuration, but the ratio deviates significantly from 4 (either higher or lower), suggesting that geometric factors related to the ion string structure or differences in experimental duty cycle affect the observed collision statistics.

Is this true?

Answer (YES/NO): NO